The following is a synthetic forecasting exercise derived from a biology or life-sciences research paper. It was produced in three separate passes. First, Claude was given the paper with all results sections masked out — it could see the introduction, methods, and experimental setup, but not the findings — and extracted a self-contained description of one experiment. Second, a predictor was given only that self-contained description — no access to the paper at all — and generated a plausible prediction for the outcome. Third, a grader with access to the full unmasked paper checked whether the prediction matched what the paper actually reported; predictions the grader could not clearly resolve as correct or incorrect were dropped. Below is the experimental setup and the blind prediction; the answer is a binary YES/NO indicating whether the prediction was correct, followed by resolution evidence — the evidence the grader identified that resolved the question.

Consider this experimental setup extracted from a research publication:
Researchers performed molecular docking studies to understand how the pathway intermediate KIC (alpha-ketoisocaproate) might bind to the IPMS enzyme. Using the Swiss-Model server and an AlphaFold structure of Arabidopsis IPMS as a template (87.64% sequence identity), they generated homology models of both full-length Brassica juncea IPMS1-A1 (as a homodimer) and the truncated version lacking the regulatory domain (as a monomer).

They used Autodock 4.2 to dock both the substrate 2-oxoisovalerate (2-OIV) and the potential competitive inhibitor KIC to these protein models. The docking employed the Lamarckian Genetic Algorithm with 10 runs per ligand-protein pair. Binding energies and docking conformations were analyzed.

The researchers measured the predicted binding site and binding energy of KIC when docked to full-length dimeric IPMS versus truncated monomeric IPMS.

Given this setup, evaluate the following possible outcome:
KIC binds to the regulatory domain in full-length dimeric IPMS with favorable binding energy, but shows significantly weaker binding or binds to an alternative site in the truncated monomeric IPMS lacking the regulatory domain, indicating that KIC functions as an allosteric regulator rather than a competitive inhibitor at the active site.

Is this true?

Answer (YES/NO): NO